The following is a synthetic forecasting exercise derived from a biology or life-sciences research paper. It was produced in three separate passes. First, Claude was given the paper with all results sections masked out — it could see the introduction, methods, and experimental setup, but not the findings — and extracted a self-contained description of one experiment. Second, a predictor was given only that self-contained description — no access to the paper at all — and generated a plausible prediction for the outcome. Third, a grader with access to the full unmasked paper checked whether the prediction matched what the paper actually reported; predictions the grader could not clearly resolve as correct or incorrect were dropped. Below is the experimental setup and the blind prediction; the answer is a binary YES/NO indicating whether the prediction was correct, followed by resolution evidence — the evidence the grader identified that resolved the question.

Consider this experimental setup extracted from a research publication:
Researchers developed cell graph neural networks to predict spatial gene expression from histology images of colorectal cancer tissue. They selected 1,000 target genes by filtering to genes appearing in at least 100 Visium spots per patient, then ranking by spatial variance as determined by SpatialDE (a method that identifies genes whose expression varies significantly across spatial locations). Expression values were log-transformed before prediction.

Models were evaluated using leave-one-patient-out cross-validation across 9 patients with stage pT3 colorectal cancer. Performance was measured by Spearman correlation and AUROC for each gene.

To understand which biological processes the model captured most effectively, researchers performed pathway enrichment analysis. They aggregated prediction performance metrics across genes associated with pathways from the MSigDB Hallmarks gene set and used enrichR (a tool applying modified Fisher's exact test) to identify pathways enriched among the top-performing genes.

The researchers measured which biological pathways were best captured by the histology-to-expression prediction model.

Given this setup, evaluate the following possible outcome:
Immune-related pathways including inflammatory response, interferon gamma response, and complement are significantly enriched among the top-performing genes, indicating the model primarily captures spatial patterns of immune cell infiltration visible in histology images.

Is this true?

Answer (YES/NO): NO